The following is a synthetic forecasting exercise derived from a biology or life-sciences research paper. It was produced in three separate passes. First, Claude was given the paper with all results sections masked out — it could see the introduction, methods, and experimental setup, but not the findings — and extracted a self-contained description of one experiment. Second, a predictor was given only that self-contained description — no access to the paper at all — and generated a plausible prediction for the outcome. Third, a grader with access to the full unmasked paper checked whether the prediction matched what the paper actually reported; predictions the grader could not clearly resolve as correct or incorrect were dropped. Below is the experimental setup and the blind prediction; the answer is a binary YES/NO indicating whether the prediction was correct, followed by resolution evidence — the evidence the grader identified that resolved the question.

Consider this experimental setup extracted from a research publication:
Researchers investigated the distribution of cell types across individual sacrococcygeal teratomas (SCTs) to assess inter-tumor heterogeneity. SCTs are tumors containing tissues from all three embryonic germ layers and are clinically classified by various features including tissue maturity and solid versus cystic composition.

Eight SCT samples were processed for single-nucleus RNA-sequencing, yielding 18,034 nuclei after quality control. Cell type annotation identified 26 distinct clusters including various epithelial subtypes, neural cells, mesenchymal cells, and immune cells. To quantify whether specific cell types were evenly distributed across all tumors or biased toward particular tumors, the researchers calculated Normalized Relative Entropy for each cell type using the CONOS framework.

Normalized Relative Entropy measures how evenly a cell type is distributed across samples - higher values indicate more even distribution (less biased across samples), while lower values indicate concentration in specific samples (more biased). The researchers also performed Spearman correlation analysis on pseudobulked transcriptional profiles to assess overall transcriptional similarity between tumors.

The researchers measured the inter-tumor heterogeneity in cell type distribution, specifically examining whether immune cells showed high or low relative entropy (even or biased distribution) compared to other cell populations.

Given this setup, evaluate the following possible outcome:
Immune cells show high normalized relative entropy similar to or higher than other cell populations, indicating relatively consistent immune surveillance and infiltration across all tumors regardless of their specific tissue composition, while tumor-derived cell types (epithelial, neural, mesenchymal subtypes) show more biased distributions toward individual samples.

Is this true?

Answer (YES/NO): YES